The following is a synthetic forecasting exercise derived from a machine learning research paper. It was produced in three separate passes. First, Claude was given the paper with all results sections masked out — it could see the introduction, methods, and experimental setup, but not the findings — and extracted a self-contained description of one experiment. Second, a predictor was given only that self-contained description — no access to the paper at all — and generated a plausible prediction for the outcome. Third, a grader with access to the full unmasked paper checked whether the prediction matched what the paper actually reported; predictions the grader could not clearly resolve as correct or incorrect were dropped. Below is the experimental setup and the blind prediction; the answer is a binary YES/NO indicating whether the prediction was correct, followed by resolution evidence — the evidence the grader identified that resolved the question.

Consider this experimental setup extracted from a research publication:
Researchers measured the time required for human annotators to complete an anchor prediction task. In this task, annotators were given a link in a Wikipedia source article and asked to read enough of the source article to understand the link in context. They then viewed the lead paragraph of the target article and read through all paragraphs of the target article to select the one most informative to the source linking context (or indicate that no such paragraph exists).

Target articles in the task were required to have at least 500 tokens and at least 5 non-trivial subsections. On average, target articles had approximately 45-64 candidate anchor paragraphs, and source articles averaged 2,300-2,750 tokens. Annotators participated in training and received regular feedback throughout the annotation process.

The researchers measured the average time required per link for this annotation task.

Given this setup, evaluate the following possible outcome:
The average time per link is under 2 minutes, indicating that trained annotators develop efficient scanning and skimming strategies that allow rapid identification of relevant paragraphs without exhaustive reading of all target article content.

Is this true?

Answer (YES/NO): NO